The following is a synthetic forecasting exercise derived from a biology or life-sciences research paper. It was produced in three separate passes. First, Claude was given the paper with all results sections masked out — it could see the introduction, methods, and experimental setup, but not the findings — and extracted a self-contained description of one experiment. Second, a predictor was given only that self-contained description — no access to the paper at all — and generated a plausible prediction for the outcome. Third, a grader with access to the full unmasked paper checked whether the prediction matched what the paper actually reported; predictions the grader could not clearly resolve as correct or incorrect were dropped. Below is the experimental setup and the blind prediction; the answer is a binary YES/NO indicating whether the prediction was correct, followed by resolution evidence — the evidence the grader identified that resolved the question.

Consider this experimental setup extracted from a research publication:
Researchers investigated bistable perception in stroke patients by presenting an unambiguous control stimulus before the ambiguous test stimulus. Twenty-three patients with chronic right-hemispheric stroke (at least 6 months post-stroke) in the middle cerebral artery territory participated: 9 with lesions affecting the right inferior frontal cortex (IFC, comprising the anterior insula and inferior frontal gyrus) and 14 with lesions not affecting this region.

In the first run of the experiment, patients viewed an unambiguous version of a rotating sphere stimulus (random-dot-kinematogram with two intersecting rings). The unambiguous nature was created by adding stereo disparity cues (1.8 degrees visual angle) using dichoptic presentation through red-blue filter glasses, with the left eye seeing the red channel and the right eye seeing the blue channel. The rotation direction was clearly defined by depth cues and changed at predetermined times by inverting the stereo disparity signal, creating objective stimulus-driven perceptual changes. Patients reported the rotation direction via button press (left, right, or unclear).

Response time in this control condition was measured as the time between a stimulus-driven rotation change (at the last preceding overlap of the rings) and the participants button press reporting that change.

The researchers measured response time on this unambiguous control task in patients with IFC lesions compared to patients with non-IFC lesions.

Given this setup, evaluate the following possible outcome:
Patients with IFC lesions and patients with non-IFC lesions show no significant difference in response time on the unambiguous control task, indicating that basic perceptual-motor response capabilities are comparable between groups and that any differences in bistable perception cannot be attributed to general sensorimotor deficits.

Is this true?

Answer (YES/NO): YES